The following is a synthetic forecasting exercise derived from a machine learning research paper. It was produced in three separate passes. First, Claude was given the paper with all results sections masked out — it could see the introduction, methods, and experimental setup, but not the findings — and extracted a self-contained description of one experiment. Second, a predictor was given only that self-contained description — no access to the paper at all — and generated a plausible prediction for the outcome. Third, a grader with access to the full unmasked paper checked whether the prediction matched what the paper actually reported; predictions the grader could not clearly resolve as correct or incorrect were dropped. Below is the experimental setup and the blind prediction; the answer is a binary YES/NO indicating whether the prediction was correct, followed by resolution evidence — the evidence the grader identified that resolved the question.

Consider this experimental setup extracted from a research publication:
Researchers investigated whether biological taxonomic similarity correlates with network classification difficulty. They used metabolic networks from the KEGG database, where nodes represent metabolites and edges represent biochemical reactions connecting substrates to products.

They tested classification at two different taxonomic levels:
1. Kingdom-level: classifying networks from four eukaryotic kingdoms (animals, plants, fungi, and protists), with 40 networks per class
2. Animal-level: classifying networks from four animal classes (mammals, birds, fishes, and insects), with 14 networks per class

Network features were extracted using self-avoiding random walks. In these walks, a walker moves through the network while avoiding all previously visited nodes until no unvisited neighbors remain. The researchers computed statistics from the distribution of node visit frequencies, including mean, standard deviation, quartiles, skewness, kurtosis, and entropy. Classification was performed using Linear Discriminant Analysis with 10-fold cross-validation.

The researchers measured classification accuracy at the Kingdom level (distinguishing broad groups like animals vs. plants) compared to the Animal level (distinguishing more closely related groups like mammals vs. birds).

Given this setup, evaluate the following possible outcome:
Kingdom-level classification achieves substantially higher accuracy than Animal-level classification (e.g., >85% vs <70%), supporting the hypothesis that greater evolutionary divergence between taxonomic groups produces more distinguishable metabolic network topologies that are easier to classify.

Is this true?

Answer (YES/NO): NO